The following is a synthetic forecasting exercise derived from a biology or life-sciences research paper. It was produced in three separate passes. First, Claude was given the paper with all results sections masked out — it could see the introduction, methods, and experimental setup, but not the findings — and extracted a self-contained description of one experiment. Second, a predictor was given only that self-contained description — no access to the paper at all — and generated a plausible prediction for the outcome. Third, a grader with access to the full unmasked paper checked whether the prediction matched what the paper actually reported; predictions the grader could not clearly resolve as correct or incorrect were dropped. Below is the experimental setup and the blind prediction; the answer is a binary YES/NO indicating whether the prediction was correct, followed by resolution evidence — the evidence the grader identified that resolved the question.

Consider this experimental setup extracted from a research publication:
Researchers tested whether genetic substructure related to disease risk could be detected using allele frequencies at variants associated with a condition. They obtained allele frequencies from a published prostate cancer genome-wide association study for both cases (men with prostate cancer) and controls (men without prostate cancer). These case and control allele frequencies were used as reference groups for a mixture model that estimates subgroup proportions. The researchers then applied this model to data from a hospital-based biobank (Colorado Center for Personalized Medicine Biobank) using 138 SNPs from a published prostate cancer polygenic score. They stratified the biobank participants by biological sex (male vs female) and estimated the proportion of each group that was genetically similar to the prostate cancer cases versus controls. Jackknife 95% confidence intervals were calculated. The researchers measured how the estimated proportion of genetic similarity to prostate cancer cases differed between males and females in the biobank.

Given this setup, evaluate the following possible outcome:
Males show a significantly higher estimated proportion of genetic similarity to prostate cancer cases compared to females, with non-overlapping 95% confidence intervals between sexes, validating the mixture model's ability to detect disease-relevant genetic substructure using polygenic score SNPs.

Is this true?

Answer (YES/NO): NO